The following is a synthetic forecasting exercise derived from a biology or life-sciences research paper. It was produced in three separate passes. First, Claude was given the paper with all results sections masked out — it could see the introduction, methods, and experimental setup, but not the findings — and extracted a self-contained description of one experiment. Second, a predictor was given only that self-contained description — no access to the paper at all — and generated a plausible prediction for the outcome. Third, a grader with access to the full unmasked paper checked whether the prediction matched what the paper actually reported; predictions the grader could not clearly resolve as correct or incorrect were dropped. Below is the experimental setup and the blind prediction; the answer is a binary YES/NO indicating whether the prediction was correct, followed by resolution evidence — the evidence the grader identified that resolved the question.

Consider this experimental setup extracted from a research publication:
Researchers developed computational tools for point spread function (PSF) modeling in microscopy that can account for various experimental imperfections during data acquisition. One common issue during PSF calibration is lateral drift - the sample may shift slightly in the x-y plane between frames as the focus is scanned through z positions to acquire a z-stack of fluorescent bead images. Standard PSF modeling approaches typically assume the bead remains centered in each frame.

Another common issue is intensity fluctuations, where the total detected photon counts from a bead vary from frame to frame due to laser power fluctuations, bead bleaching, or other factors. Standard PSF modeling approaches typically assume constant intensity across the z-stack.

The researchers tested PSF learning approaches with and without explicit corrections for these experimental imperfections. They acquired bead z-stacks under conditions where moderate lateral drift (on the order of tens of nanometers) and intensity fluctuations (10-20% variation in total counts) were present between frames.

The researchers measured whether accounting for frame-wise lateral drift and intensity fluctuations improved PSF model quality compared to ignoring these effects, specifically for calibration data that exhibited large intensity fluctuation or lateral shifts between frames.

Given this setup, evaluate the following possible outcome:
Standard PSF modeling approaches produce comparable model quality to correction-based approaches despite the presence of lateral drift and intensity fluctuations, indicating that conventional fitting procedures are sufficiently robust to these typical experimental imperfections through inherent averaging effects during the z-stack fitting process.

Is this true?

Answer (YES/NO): NO